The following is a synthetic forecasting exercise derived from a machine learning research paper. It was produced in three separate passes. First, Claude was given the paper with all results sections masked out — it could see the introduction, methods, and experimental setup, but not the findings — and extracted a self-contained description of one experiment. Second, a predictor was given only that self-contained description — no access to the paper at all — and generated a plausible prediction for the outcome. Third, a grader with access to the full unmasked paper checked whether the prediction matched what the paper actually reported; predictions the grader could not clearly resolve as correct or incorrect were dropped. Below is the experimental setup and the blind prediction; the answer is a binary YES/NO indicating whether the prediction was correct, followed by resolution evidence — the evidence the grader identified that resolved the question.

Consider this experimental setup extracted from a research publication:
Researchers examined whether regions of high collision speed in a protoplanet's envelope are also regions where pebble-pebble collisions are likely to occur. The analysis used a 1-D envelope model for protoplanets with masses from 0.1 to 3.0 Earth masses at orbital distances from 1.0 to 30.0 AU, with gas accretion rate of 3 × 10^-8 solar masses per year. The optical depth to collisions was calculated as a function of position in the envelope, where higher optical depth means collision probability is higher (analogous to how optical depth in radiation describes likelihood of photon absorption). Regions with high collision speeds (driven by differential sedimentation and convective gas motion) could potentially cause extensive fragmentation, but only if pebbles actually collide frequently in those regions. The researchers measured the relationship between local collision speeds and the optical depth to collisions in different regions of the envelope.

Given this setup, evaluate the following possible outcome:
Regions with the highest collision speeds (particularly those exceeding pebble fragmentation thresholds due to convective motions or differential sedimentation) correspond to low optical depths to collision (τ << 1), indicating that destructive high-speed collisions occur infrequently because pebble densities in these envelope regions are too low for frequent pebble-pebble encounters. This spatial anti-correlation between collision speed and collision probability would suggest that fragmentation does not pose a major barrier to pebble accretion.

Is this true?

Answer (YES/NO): YES